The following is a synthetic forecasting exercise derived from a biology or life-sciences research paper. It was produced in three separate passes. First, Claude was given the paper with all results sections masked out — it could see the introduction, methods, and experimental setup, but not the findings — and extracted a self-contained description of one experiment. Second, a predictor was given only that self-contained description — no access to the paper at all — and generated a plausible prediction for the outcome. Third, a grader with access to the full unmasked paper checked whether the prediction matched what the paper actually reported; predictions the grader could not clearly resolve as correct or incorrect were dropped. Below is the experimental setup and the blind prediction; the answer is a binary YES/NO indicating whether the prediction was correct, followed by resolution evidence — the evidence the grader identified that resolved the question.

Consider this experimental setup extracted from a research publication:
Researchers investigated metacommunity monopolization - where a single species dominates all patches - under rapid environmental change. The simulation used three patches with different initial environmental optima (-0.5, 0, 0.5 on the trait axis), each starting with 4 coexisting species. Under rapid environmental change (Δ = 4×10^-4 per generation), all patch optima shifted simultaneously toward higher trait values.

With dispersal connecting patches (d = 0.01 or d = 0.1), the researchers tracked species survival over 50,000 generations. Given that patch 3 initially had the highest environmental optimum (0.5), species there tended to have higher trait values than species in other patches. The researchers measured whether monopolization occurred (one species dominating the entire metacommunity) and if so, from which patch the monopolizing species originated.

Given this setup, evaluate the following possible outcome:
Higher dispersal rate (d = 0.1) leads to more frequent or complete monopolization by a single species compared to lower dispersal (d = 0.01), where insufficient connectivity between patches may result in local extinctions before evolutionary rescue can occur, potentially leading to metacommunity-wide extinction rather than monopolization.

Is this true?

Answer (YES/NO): NO